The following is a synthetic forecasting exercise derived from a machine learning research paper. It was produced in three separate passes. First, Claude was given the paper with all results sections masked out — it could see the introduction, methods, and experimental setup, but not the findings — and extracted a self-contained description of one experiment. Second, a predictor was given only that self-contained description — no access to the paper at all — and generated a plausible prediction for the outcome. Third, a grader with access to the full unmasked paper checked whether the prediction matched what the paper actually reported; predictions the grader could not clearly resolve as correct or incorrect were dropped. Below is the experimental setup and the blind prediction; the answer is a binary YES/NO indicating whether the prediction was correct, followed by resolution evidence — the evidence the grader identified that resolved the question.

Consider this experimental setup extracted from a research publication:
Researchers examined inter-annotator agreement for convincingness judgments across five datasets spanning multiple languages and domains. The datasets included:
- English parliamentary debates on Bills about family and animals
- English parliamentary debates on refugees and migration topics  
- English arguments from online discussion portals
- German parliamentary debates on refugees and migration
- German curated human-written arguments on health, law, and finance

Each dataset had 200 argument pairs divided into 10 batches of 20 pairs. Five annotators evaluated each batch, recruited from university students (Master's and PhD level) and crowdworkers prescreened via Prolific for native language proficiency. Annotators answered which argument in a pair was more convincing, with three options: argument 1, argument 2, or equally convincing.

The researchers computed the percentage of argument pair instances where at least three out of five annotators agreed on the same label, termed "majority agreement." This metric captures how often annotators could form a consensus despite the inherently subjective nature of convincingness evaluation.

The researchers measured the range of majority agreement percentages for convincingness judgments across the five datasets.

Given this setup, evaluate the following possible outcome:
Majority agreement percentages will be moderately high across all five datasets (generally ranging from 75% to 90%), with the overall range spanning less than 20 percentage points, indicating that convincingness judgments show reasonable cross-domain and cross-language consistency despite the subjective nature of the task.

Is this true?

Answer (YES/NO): YES